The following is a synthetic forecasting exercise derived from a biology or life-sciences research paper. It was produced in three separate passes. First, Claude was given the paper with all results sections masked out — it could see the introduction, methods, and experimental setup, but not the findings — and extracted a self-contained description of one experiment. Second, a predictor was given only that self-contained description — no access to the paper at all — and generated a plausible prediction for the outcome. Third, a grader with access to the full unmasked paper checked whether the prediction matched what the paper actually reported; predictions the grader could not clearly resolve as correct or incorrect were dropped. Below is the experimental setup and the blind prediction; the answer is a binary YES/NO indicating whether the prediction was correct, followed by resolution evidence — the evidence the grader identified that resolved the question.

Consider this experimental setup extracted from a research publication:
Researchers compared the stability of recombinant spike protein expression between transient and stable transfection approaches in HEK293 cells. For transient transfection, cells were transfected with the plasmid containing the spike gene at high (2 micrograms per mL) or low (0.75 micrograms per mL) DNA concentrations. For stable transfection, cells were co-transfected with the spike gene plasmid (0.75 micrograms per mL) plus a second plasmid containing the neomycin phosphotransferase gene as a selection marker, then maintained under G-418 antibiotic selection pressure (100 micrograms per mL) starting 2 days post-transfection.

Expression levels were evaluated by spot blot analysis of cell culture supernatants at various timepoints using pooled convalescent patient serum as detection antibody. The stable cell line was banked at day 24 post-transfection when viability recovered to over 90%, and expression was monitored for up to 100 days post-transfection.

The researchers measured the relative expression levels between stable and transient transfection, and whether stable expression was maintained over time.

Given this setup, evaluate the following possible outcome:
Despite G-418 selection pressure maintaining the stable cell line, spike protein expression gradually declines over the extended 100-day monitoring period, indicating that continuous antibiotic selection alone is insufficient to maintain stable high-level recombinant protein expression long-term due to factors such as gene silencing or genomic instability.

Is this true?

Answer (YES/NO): NO